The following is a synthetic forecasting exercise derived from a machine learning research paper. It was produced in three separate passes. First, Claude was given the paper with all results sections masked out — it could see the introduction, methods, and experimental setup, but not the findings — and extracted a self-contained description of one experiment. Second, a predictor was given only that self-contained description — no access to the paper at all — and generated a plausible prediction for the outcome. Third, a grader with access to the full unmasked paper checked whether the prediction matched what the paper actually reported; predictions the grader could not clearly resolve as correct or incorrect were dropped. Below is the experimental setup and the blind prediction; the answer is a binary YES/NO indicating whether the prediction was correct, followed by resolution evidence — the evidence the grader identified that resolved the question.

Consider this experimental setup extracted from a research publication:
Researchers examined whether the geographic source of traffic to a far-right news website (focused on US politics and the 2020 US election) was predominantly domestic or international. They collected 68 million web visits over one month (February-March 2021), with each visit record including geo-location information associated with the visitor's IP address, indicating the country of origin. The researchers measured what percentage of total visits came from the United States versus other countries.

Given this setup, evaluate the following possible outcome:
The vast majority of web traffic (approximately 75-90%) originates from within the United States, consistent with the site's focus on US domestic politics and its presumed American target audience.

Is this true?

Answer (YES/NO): NO